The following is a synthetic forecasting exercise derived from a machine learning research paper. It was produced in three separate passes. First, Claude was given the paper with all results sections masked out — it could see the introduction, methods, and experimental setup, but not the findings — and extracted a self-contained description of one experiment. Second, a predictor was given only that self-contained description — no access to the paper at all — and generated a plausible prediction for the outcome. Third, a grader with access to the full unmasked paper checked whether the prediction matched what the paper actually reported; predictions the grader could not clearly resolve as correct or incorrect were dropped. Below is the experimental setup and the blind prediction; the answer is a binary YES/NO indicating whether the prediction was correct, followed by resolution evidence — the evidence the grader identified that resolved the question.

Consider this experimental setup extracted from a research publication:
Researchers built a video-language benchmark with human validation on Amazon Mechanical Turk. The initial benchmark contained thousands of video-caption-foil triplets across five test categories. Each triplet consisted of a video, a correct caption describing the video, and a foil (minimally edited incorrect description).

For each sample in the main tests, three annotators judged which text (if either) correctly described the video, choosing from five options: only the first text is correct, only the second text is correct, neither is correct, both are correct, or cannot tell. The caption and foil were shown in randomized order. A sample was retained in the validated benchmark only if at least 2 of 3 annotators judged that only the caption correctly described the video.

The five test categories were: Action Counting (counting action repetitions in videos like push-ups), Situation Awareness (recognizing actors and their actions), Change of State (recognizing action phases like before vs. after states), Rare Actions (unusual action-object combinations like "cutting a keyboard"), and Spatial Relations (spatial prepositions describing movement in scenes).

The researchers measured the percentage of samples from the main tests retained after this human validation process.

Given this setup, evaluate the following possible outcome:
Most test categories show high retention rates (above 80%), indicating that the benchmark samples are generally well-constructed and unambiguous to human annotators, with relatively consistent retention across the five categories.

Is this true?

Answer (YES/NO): NO